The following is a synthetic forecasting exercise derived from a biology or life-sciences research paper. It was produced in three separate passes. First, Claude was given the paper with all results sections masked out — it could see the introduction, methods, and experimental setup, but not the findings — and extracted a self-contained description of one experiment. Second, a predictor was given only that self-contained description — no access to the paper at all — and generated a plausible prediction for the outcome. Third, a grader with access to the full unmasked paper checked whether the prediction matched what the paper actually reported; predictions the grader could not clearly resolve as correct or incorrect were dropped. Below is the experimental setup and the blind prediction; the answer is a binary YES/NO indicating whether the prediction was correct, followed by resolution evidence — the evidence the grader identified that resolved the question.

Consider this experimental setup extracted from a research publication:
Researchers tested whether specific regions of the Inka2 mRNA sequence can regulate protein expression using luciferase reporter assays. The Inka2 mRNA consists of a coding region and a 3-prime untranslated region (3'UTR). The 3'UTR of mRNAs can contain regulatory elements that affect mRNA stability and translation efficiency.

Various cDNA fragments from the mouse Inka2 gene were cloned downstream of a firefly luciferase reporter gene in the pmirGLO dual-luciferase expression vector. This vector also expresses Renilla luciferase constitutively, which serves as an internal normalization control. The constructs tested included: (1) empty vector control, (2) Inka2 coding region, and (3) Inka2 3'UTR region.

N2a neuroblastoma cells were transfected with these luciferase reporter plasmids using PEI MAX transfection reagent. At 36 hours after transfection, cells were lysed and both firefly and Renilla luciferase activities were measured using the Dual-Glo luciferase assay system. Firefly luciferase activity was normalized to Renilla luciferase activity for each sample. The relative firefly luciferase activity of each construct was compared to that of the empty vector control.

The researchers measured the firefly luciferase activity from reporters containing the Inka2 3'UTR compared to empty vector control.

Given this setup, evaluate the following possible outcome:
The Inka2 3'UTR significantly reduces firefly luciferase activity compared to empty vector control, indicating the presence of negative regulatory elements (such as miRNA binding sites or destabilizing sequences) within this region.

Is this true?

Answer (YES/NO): YES